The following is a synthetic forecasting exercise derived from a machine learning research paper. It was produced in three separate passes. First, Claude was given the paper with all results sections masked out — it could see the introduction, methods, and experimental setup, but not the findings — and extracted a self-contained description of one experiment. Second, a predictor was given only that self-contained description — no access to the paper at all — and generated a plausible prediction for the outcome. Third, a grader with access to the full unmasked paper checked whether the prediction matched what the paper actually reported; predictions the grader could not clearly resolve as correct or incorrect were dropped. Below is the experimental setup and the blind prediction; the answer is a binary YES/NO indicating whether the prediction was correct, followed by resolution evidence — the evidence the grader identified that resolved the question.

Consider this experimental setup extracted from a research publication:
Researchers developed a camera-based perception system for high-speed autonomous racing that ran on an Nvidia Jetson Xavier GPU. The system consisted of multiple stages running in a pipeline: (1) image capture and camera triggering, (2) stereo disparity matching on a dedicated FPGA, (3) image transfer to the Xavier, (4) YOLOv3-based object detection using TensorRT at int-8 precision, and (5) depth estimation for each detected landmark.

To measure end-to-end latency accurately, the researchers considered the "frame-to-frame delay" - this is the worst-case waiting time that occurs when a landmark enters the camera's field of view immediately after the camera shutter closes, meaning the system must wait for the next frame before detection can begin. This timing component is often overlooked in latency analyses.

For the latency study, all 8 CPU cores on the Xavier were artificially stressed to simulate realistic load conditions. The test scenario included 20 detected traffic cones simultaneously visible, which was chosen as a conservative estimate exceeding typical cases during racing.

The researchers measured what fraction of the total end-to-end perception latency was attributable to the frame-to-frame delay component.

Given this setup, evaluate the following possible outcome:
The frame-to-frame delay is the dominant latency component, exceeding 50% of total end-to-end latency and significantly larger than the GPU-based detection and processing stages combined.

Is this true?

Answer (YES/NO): NO